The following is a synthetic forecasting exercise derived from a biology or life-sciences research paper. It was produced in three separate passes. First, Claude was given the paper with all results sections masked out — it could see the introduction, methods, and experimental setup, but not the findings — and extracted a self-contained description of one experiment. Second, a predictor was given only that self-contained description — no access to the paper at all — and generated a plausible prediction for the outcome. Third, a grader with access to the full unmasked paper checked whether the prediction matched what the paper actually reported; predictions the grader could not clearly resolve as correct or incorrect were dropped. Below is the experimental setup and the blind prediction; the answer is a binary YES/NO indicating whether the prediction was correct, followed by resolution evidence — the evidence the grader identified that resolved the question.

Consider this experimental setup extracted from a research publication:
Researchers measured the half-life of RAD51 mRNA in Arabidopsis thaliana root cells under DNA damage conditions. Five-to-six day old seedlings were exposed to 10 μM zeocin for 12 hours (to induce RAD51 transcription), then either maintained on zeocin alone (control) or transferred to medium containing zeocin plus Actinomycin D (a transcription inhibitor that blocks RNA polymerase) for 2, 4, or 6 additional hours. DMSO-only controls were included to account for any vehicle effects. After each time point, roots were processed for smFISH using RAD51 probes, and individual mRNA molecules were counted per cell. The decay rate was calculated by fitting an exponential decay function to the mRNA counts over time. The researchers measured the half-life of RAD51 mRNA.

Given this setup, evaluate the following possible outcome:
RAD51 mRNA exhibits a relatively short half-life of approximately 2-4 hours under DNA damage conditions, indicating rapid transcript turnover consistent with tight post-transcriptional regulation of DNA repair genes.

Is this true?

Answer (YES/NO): NO